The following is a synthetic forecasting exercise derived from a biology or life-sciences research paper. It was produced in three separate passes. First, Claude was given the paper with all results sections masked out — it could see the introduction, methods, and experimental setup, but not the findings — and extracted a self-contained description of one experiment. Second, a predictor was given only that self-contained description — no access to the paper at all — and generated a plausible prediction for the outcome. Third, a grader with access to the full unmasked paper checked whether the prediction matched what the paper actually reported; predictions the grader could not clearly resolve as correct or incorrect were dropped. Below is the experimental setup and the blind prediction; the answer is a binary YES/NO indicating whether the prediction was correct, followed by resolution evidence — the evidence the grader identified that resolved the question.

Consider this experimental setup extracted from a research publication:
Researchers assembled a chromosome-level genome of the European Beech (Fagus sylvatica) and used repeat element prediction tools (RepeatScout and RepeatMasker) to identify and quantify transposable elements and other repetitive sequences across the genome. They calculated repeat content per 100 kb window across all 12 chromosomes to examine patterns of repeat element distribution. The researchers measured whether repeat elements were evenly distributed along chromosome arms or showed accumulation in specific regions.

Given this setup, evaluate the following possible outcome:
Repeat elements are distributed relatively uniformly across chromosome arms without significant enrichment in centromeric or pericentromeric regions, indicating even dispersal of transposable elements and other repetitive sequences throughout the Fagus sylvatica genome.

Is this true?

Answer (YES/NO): NO